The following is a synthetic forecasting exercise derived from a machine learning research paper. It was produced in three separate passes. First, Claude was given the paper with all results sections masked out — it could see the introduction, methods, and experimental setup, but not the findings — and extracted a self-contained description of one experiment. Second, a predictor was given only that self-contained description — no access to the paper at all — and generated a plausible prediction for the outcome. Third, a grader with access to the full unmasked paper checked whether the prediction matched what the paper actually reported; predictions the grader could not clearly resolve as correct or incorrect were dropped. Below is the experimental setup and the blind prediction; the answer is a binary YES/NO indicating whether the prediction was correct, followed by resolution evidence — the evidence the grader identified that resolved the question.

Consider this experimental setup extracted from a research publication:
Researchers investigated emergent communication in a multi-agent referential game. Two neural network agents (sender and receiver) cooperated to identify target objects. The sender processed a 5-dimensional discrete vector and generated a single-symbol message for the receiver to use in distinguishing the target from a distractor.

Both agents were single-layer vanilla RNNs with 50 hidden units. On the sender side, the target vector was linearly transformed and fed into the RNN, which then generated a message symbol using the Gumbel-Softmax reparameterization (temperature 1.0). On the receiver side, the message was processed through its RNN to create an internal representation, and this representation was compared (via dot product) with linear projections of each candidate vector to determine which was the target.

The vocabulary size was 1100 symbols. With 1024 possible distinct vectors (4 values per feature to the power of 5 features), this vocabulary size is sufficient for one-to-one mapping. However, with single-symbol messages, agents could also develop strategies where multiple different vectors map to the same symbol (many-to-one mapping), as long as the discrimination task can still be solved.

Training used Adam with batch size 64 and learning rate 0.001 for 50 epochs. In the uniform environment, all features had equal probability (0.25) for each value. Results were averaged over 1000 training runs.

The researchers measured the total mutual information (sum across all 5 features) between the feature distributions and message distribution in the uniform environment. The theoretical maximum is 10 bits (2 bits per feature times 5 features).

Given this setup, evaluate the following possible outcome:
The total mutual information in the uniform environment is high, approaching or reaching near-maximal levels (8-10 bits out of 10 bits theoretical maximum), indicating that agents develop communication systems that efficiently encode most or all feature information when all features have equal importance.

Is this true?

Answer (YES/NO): NO